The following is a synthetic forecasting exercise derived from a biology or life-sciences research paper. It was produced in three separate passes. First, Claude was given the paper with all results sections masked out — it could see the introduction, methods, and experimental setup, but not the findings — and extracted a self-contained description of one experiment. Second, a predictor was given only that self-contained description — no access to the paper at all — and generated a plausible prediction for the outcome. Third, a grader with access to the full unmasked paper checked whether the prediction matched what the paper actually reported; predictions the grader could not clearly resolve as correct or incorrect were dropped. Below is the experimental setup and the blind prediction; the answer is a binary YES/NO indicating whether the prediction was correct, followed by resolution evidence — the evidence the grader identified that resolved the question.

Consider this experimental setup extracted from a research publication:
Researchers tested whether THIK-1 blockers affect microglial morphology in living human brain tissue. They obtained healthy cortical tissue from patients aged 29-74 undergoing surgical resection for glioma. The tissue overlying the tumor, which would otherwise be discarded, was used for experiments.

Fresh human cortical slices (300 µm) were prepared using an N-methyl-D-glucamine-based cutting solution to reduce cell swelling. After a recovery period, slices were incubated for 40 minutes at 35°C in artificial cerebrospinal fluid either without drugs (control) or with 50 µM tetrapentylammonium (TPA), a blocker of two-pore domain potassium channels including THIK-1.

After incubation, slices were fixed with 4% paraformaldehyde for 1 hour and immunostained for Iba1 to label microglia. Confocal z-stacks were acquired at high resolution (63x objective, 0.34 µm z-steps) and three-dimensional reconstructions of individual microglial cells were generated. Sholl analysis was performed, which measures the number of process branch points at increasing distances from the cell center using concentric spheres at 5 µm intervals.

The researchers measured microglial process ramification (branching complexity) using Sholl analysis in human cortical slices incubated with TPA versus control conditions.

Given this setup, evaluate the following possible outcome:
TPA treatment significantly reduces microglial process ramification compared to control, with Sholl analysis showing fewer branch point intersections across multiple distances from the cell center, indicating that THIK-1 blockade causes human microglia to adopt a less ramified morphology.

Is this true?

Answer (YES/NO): YES